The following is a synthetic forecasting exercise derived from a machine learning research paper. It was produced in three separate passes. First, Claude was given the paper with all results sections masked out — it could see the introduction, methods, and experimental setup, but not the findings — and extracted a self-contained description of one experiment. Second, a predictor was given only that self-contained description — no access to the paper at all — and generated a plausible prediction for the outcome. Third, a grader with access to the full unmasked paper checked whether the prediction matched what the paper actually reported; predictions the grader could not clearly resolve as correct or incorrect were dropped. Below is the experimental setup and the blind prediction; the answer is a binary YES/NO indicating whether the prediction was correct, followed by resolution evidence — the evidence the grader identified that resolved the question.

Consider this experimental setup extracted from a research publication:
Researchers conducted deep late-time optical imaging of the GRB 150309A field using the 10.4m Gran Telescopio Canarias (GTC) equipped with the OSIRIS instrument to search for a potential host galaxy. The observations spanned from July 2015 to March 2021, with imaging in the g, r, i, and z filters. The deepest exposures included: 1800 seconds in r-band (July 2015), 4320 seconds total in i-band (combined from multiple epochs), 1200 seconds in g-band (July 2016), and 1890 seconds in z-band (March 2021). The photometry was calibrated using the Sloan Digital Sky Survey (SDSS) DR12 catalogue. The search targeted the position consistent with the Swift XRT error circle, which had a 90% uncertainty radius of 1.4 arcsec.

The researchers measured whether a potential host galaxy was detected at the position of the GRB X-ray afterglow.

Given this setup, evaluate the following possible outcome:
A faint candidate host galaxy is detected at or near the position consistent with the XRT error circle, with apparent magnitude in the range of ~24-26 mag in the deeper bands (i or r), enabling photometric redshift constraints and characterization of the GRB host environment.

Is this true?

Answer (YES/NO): YES